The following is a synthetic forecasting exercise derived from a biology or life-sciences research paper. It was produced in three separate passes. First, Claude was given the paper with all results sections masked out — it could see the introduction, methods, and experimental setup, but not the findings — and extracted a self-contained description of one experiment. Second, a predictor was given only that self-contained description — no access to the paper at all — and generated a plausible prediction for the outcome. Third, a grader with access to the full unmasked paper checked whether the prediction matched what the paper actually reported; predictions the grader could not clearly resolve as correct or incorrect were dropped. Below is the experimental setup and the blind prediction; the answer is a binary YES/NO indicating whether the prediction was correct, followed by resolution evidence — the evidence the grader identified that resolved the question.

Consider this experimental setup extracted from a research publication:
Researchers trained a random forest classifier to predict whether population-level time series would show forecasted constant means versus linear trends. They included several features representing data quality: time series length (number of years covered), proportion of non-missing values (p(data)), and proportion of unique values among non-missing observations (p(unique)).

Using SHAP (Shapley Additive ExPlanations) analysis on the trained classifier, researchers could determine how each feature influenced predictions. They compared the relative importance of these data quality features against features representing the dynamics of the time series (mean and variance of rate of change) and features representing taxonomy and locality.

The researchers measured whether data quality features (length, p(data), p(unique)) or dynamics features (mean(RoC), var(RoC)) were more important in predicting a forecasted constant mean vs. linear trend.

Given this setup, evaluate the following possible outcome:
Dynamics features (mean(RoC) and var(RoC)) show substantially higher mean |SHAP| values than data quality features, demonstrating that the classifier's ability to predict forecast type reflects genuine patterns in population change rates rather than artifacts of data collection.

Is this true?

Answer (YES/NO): YES